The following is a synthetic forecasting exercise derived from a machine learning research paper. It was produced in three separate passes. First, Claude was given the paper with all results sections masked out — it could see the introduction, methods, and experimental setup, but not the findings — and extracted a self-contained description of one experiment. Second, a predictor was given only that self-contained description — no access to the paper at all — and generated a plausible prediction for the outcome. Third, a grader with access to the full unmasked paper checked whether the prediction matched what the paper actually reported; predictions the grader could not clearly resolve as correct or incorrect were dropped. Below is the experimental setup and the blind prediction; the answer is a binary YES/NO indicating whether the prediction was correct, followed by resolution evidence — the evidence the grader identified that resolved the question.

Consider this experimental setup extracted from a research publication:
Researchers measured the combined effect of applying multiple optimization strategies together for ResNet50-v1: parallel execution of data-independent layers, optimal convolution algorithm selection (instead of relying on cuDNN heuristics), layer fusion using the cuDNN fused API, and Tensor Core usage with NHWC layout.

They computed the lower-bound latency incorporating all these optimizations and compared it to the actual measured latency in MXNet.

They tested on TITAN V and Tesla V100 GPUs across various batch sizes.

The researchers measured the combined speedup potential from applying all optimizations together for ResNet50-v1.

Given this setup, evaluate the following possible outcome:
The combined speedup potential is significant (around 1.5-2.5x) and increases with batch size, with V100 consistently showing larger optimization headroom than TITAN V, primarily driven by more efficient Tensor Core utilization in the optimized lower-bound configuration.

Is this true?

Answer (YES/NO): NO